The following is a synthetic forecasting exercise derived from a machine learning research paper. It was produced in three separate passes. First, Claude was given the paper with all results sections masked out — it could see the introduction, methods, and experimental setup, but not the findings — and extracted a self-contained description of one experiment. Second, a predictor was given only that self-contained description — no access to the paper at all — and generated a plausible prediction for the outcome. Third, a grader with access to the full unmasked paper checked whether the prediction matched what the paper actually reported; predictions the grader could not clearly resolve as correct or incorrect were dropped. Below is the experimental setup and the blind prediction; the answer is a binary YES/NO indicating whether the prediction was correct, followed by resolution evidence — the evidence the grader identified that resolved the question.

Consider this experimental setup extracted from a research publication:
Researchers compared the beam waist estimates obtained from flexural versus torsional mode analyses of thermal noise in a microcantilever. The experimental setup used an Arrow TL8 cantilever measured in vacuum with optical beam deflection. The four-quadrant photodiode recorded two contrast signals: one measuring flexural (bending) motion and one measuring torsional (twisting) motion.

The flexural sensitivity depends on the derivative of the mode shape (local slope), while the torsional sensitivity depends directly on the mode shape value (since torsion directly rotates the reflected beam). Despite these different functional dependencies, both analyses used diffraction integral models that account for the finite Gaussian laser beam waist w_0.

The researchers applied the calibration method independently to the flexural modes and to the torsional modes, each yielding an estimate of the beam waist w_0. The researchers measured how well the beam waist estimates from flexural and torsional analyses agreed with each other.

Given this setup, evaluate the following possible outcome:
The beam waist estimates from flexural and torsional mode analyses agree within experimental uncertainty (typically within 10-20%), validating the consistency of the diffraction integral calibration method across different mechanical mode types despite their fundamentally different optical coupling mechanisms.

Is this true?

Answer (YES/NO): YES